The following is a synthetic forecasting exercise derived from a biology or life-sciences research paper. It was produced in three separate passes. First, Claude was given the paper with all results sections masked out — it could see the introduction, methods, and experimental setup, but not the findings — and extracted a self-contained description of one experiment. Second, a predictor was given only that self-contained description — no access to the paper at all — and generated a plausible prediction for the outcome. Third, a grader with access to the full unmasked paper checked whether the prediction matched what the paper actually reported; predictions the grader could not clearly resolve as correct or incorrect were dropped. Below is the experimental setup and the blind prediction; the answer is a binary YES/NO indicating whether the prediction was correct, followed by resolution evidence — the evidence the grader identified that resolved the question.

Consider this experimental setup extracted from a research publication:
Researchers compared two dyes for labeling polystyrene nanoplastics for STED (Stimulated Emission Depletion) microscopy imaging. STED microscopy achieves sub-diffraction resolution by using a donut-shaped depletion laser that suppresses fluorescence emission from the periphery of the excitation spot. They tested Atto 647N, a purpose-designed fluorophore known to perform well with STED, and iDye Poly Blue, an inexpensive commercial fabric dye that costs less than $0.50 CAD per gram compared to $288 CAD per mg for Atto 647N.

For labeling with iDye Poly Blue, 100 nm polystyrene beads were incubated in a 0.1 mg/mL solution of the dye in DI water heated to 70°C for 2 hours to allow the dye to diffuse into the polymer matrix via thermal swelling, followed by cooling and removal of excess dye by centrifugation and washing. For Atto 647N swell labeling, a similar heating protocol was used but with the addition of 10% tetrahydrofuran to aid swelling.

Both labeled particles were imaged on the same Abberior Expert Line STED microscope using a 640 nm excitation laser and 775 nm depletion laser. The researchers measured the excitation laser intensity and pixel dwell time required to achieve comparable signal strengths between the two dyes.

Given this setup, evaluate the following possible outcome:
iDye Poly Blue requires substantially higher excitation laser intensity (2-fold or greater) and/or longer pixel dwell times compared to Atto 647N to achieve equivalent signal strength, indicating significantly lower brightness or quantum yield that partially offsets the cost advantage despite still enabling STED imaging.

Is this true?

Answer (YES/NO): YES